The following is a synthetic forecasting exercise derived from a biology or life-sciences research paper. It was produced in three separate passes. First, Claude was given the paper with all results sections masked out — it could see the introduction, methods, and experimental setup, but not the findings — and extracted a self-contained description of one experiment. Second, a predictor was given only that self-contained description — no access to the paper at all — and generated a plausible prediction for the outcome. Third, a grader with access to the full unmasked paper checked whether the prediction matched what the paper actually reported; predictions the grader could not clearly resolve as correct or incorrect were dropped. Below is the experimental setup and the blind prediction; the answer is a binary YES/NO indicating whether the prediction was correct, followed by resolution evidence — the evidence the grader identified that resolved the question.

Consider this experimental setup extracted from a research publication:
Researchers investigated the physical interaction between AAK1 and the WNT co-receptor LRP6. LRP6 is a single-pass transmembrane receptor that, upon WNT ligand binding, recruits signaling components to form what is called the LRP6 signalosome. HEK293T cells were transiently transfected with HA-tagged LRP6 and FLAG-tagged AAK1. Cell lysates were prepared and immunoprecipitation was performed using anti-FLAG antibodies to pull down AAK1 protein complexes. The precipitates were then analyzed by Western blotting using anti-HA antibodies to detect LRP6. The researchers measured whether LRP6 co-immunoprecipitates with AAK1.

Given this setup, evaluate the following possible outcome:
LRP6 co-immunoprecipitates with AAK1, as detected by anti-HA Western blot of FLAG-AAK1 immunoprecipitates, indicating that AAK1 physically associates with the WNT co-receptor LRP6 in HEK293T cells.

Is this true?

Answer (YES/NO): YES